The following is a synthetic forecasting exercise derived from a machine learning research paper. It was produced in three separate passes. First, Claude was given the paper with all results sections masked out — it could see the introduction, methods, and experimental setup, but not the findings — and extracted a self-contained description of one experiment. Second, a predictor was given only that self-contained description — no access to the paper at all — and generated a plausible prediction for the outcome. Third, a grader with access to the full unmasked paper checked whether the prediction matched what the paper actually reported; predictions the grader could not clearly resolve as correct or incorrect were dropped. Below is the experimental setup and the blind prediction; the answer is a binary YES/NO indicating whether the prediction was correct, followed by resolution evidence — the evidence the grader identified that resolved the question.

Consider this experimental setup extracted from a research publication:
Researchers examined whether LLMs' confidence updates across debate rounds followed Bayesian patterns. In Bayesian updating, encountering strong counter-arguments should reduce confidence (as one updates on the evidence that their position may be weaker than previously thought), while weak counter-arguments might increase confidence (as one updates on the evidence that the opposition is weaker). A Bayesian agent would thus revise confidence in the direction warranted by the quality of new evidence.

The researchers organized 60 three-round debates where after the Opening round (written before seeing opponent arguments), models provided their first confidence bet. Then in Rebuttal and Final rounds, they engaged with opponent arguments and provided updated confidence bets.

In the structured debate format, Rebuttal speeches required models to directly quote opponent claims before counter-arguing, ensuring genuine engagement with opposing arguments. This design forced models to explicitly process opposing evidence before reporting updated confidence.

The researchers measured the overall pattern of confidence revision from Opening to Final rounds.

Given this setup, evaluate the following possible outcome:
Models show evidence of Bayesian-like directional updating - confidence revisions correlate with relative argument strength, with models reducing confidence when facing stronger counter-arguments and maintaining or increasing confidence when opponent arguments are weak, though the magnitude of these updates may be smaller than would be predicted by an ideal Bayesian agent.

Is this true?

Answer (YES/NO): NO